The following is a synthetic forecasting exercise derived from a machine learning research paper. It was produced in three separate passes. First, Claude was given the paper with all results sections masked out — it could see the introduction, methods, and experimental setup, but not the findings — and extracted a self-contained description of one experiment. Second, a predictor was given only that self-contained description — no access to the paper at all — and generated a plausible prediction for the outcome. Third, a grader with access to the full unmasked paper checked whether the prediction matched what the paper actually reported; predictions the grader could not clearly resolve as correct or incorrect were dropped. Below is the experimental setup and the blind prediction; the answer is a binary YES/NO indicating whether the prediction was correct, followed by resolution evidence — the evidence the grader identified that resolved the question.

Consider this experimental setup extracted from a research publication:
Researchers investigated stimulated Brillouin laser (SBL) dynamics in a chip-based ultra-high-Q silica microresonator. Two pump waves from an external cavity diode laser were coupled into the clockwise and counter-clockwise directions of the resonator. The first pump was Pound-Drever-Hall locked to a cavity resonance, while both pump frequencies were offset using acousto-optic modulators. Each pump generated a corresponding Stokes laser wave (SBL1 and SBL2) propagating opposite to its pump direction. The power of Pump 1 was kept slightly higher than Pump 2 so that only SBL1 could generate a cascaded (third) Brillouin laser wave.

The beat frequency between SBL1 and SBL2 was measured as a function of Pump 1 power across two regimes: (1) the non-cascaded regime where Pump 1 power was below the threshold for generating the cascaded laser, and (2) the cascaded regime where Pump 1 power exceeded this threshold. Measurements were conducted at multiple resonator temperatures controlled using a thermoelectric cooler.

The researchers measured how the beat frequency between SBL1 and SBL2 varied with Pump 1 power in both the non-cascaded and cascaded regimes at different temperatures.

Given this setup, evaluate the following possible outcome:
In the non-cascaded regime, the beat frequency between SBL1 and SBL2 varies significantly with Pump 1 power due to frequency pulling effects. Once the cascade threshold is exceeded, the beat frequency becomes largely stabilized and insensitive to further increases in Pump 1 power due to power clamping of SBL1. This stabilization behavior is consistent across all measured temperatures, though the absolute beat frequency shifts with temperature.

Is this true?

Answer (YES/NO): NO